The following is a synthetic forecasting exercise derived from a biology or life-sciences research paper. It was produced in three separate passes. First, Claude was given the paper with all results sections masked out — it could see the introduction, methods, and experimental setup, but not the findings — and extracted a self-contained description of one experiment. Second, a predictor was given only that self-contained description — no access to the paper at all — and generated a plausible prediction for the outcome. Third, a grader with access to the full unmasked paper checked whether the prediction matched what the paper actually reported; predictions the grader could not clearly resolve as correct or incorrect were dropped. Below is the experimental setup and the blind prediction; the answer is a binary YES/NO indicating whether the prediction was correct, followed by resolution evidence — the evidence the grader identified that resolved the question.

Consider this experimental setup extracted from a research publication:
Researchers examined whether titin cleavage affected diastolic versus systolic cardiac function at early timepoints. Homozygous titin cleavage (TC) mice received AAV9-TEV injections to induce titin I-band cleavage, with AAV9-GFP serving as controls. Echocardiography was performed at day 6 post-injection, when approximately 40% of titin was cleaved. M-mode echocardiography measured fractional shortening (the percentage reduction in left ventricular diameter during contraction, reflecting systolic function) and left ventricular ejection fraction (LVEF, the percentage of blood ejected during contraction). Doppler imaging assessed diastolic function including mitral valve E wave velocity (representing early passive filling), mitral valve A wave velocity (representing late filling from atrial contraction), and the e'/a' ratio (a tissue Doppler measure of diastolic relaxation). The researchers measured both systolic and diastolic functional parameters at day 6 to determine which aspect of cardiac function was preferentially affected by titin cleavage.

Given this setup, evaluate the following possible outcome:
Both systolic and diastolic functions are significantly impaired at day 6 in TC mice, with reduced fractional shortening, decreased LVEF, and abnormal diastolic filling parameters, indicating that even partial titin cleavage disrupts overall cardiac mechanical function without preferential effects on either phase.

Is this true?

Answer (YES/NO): NO